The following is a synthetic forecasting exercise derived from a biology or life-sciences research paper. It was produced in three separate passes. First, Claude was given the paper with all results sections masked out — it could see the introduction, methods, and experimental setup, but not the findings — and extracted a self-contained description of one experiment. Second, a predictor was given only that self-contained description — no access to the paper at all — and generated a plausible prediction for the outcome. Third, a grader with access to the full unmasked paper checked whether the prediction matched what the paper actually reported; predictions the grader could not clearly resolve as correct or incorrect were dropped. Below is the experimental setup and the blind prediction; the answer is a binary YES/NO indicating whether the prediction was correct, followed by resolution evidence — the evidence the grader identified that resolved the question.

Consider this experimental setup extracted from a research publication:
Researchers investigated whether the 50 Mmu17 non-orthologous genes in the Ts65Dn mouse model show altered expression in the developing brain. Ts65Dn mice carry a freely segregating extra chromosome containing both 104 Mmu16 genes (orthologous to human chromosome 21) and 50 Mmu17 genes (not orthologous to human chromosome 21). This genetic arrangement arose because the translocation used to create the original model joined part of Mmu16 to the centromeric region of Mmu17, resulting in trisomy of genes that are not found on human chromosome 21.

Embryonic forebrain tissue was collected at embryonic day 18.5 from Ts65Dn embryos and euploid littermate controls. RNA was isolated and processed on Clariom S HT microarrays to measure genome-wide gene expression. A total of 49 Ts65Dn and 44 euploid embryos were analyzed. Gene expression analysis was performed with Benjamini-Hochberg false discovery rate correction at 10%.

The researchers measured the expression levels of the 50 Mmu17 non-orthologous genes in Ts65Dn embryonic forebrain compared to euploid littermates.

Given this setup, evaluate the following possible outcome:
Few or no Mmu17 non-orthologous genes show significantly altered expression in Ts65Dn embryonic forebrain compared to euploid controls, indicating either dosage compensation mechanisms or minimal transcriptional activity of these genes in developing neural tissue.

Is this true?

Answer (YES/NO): NO